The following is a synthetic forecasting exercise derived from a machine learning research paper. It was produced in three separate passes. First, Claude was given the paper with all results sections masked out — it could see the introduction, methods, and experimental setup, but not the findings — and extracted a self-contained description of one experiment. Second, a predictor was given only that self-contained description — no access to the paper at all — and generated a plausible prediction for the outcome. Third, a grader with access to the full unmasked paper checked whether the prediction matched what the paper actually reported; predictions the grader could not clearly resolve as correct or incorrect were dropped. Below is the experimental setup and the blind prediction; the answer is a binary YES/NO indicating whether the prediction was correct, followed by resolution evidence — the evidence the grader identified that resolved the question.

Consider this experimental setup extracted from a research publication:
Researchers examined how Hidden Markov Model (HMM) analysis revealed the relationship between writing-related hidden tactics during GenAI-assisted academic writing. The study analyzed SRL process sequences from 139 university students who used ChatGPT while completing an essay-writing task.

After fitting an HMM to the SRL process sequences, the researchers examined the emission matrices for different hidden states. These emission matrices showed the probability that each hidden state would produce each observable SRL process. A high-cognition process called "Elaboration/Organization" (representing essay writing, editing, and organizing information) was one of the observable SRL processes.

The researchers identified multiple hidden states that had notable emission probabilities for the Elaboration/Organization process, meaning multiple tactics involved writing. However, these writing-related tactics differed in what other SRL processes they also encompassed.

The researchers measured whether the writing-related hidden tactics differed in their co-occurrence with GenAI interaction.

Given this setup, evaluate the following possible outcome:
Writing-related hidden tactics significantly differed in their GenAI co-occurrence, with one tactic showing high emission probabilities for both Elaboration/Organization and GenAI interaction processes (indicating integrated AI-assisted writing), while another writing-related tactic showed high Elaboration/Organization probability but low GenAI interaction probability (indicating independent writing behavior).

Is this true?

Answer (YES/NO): YES